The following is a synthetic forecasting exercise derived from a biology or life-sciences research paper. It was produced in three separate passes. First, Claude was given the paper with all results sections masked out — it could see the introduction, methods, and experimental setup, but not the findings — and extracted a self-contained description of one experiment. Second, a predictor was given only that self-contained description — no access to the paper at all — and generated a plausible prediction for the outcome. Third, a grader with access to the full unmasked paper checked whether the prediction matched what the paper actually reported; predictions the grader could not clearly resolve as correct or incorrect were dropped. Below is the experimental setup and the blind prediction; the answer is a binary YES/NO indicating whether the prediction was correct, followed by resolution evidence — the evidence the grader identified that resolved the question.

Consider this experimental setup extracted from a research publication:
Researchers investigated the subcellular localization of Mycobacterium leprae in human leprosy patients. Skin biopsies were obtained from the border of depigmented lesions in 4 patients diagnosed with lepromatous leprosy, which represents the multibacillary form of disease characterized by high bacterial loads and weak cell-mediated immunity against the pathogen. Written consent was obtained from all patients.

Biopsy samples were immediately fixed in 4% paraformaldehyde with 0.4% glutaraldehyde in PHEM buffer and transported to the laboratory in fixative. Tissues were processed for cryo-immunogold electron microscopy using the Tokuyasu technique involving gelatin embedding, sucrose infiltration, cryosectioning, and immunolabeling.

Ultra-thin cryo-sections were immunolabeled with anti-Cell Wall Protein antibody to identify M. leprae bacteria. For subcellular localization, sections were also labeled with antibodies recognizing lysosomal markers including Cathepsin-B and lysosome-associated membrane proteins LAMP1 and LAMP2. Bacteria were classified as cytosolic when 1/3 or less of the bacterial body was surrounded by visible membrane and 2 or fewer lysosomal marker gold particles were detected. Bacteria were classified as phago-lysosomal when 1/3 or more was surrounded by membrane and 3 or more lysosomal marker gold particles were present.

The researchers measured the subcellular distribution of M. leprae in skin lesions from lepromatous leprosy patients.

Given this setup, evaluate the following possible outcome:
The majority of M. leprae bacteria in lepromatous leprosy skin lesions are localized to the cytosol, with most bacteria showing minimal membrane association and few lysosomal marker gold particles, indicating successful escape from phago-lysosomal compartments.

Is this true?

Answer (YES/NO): NO